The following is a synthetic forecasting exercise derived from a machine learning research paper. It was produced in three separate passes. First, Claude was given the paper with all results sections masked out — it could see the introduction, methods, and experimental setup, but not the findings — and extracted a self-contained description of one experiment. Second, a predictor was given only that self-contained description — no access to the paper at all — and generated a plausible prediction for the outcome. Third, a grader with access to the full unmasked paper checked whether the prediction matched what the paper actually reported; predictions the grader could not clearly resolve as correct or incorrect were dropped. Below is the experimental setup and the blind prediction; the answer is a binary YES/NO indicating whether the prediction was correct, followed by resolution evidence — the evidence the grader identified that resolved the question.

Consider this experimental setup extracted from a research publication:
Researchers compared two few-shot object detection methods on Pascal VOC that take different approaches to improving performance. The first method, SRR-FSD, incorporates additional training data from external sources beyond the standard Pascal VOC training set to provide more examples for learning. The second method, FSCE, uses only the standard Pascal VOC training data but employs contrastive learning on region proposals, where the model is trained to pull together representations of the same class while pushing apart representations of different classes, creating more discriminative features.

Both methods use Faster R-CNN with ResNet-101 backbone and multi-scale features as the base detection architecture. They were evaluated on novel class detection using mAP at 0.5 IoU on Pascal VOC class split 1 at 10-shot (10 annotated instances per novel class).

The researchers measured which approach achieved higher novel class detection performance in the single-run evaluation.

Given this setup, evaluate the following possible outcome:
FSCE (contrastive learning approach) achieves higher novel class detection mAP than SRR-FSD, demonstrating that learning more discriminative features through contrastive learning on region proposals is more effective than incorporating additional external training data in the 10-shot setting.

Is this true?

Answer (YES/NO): YES